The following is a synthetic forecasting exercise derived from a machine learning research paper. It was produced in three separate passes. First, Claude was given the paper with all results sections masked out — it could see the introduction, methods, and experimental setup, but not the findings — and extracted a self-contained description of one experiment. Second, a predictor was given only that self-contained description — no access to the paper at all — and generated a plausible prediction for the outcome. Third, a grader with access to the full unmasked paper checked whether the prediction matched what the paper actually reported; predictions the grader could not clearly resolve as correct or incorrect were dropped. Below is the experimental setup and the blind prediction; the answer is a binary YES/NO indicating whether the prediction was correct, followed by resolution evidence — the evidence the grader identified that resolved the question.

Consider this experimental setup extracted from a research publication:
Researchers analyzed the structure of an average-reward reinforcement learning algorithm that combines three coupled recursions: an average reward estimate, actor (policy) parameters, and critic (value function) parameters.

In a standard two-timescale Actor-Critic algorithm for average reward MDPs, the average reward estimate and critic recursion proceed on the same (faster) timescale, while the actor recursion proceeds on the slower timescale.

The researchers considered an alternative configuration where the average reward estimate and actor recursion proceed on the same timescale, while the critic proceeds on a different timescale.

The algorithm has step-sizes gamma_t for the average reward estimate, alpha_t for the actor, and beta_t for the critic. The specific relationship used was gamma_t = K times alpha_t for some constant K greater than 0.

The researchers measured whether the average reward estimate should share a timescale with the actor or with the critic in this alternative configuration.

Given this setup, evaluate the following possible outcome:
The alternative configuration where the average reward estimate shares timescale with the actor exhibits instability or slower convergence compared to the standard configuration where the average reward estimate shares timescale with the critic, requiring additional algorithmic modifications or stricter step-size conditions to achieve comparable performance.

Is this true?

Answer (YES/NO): NO